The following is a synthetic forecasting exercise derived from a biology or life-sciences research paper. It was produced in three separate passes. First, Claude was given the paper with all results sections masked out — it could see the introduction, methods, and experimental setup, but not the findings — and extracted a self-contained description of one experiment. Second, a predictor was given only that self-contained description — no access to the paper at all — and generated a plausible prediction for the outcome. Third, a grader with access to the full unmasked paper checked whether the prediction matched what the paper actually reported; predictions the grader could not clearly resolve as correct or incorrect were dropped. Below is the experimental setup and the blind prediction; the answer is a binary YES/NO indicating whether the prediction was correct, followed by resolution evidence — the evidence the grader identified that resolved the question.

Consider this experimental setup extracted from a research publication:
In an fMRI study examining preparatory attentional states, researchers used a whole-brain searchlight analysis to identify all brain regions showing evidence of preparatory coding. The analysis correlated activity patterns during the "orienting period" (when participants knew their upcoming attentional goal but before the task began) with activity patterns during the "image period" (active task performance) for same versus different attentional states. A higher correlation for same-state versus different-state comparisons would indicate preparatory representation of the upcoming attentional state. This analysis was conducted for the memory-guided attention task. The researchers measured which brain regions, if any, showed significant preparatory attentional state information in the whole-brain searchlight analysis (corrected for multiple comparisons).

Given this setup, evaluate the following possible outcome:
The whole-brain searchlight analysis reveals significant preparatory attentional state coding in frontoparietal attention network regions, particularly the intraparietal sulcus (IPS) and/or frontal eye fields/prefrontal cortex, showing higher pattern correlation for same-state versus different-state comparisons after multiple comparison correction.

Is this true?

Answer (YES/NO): NO